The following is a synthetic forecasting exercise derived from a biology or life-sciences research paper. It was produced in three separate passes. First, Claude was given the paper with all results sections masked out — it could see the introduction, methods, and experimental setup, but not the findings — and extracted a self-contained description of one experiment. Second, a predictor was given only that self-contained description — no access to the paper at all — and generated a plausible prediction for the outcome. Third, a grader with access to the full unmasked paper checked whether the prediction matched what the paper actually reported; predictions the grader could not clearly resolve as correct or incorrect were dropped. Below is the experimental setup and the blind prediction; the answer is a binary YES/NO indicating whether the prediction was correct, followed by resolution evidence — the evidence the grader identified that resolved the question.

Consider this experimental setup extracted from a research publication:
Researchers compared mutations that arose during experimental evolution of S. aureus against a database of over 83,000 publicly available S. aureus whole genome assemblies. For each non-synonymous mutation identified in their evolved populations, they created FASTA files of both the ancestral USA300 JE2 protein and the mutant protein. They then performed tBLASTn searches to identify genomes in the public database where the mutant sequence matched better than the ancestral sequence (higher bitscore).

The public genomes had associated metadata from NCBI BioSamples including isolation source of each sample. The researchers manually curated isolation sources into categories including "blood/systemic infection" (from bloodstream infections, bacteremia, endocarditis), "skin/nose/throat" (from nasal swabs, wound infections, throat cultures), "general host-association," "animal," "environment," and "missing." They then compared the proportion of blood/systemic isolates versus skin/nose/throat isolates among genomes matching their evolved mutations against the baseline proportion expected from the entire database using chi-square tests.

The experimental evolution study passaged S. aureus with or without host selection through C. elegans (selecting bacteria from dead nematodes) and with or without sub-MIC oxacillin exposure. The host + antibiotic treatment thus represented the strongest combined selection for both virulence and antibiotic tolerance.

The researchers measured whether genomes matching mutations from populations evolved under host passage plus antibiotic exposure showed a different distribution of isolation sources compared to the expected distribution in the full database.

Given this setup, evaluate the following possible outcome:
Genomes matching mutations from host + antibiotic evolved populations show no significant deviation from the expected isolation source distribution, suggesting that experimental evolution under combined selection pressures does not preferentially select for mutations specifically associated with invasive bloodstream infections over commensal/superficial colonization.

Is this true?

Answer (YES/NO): NO